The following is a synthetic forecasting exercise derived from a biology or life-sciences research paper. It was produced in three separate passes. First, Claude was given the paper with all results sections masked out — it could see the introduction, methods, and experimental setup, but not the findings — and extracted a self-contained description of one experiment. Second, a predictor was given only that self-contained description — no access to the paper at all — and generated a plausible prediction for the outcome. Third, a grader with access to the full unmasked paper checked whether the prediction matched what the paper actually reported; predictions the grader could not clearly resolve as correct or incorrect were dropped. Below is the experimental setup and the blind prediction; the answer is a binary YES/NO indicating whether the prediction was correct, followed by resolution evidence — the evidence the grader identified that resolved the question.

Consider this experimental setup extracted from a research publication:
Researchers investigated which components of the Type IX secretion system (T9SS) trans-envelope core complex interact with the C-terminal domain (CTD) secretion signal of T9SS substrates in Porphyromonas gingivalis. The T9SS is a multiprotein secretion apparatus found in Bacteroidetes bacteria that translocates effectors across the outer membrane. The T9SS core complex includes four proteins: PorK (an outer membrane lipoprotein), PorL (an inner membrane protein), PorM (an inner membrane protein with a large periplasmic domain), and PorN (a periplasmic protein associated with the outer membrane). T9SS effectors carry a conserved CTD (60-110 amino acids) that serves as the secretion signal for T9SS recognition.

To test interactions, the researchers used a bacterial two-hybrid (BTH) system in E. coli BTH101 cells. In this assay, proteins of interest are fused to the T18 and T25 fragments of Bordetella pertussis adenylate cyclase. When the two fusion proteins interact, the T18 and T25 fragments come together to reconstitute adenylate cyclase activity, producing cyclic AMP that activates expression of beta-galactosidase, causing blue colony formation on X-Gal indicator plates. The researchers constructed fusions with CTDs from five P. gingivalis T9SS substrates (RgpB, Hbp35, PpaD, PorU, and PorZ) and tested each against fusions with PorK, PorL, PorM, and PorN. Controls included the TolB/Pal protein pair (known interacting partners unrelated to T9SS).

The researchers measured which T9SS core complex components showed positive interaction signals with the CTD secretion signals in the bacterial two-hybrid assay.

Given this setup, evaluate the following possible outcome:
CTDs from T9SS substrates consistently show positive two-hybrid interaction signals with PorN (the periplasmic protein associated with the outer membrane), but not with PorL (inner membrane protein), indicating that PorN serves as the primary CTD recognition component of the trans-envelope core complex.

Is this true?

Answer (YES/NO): NO